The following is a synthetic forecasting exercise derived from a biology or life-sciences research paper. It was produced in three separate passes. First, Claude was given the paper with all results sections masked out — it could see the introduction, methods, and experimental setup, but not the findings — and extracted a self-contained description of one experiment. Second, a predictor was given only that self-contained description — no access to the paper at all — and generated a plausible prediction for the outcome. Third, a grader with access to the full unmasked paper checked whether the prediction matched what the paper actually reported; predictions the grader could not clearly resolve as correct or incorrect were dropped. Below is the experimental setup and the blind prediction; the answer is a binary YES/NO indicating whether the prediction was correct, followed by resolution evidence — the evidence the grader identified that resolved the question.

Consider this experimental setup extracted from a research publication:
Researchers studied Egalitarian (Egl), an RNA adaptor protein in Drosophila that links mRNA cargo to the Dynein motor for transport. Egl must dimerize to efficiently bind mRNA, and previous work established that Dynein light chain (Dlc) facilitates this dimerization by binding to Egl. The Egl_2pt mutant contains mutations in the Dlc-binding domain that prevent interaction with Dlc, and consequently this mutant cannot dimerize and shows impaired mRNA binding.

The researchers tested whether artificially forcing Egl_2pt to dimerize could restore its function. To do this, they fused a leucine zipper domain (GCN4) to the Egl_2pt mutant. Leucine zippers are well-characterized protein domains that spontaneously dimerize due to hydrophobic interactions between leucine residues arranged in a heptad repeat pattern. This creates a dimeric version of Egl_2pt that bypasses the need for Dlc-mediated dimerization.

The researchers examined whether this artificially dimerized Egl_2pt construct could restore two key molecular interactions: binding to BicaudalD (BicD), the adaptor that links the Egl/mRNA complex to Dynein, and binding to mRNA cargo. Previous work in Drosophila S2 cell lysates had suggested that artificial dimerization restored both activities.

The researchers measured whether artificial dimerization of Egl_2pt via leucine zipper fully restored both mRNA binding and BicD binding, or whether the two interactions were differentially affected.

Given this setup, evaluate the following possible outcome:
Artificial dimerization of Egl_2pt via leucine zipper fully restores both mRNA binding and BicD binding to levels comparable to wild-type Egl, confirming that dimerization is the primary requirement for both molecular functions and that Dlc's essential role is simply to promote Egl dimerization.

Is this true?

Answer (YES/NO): NO